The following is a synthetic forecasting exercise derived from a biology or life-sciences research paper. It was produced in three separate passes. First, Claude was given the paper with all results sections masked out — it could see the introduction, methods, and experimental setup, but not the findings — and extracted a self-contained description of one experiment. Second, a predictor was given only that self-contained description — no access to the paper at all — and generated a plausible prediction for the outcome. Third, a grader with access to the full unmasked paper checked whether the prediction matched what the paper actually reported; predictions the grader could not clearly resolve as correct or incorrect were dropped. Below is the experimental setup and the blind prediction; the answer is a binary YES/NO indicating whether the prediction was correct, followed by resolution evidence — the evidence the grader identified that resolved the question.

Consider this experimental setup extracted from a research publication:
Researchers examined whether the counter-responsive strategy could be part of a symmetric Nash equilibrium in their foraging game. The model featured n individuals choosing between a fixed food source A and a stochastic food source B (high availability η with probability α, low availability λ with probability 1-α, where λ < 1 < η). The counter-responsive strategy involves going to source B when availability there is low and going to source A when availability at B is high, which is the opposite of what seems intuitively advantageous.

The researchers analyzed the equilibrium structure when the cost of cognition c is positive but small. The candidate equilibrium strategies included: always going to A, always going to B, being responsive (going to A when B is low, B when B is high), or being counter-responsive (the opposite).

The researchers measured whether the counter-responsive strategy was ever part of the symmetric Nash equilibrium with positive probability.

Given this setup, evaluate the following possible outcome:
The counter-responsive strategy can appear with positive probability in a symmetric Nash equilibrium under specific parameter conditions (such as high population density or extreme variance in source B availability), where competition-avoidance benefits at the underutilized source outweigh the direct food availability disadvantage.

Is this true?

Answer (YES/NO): NO